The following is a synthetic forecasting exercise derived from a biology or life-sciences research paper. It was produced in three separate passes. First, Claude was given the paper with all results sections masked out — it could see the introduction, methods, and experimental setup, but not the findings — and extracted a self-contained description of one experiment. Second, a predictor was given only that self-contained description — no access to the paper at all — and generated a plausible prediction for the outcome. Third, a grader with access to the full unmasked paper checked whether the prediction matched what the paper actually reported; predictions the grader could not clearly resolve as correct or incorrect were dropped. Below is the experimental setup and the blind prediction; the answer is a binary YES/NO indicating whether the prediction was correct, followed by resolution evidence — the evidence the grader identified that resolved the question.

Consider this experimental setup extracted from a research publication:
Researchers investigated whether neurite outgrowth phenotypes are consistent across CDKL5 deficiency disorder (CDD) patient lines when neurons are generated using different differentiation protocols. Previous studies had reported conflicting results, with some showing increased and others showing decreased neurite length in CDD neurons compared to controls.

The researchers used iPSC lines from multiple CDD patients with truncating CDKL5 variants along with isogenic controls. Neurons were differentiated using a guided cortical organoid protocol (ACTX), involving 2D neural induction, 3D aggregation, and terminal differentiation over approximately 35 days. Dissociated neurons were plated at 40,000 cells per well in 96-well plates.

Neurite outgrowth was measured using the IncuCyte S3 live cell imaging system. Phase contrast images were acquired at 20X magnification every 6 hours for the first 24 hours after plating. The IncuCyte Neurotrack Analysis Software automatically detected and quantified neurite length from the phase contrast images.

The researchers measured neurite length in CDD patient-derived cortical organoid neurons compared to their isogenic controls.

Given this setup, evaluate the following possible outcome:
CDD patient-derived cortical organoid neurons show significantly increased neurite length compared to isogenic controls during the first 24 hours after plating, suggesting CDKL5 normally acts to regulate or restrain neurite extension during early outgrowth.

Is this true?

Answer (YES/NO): NO